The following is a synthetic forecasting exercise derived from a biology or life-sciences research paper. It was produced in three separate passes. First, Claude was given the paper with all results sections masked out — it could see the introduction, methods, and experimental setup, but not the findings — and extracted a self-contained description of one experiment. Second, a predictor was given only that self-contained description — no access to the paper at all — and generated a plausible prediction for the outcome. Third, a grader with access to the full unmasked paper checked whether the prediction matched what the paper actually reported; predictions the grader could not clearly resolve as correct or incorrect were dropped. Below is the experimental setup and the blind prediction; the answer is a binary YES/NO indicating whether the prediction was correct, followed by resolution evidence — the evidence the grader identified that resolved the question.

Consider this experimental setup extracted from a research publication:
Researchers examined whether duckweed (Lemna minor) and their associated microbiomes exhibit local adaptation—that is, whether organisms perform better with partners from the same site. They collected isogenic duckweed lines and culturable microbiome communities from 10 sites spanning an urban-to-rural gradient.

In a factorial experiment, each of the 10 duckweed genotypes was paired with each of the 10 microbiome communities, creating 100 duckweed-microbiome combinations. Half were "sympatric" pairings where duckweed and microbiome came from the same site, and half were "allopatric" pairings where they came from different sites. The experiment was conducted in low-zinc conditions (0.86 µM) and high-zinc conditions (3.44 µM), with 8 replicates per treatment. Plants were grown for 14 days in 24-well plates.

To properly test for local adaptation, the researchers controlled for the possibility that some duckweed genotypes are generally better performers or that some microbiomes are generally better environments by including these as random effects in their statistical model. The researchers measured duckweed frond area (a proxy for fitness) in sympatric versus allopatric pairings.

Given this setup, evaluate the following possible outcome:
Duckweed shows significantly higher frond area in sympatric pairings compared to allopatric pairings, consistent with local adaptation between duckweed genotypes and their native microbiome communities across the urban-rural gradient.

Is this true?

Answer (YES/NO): NO